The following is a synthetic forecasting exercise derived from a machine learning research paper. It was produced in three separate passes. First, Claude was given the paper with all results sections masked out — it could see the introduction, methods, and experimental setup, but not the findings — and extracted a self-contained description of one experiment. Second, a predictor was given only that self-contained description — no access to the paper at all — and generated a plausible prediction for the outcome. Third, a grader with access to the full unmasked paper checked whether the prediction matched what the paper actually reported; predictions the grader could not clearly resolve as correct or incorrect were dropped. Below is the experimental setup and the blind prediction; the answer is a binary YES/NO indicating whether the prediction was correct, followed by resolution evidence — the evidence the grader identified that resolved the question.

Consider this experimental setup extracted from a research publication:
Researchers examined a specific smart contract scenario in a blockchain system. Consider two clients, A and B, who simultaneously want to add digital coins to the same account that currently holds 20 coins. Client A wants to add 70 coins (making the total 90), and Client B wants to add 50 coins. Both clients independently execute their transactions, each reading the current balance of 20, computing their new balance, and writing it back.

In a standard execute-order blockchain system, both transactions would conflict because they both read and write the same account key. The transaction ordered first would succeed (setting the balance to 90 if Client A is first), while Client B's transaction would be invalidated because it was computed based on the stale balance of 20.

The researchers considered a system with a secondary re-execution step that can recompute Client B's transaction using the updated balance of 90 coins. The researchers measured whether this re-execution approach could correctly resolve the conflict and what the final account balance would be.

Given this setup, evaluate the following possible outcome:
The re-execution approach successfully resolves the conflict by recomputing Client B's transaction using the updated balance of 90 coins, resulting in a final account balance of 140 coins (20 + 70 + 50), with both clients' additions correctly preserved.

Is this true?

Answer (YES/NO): YES